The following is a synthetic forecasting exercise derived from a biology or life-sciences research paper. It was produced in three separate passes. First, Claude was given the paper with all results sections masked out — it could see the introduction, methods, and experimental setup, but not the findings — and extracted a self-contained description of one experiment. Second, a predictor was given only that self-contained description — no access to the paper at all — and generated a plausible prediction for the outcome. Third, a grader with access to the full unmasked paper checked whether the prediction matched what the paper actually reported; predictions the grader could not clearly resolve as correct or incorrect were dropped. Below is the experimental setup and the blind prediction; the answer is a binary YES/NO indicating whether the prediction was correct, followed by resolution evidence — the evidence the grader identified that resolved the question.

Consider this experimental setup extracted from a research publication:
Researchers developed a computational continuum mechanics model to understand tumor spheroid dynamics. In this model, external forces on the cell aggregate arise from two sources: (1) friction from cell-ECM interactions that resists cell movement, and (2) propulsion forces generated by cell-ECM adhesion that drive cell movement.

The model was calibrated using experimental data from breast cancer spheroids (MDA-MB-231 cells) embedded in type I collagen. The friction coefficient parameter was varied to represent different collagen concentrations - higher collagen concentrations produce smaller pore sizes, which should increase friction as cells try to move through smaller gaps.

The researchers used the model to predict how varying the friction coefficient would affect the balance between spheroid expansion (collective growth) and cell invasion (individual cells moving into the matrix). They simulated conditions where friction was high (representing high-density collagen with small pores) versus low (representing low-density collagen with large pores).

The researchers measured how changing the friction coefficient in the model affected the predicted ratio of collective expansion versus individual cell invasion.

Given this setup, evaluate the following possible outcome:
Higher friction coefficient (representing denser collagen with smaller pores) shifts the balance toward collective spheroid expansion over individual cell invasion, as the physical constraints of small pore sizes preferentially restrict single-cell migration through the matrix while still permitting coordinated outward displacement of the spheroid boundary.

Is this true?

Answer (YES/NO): NO